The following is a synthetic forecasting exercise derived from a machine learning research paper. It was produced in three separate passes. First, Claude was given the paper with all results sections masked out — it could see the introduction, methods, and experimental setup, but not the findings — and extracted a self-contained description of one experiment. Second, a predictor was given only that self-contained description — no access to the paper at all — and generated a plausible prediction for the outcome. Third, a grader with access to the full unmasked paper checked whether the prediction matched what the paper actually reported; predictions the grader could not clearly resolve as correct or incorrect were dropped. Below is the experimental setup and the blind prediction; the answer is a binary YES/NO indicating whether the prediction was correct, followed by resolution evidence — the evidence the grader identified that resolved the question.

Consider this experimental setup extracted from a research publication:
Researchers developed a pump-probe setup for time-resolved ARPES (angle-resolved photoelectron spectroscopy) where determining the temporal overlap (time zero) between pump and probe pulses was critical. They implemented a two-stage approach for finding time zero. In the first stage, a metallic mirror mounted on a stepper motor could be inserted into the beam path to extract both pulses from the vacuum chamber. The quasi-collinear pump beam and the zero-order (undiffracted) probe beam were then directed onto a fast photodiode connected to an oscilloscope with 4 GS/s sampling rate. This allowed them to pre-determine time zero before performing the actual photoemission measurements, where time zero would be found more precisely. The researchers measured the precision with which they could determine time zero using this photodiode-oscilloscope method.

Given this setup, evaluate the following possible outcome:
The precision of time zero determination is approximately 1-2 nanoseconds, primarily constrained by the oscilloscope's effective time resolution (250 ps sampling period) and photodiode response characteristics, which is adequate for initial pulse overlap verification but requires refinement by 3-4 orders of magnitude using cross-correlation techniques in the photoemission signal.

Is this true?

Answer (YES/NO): NO